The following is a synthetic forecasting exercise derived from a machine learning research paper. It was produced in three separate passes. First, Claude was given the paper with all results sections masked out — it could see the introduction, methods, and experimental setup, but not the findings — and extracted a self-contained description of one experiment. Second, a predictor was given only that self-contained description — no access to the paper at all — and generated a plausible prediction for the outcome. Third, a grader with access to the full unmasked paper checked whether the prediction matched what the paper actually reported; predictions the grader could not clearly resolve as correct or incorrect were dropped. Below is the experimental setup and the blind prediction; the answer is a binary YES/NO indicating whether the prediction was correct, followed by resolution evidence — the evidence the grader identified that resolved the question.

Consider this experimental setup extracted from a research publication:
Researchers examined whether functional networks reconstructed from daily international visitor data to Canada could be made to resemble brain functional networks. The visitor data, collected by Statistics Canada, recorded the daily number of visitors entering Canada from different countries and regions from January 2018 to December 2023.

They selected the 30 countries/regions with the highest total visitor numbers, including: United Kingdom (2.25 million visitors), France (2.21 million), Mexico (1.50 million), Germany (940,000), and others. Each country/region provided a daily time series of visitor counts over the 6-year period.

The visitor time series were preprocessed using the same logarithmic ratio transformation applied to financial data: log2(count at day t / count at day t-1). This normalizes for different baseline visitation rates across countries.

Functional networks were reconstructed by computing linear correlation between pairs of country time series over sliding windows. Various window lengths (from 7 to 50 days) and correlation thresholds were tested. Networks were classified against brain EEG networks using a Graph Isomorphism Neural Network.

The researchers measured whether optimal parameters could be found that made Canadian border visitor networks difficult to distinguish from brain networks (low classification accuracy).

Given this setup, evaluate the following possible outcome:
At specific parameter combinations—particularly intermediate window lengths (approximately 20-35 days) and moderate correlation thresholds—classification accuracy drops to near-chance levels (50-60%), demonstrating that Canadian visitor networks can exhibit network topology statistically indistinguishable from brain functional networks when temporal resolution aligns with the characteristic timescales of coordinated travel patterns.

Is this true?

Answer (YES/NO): NO